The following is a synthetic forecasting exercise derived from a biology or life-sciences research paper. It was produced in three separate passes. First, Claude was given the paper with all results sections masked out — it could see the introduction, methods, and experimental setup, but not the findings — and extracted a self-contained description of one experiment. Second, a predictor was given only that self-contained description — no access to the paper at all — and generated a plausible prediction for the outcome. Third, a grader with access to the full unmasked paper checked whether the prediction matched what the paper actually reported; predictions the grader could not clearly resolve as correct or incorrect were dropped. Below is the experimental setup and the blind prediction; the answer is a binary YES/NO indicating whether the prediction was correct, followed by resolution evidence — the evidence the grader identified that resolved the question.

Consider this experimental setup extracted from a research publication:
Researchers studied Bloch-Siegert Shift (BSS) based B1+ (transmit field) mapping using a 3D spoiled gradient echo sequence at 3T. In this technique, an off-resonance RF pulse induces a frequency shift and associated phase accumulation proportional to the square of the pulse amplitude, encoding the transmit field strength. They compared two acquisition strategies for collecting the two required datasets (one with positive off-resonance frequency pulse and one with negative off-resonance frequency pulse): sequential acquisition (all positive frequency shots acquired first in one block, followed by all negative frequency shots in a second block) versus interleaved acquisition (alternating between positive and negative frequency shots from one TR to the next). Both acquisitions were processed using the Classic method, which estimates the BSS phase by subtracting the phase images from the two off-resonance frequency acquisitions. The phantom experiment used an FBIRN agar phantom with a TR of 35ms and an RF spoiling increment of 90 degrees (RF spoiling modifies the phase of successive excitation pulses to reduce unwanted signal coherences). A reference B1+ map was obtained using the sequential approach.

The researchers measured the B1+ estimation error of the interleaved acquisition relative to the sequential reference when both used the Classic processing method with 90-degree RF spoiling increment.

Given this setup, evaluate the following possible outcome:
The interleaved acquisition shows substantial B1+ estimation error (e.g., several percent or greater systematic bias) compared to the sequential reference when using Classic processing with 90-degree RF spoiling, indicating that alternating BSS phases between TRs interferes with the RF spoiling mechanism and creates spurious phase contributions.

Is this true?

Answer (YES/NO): NO